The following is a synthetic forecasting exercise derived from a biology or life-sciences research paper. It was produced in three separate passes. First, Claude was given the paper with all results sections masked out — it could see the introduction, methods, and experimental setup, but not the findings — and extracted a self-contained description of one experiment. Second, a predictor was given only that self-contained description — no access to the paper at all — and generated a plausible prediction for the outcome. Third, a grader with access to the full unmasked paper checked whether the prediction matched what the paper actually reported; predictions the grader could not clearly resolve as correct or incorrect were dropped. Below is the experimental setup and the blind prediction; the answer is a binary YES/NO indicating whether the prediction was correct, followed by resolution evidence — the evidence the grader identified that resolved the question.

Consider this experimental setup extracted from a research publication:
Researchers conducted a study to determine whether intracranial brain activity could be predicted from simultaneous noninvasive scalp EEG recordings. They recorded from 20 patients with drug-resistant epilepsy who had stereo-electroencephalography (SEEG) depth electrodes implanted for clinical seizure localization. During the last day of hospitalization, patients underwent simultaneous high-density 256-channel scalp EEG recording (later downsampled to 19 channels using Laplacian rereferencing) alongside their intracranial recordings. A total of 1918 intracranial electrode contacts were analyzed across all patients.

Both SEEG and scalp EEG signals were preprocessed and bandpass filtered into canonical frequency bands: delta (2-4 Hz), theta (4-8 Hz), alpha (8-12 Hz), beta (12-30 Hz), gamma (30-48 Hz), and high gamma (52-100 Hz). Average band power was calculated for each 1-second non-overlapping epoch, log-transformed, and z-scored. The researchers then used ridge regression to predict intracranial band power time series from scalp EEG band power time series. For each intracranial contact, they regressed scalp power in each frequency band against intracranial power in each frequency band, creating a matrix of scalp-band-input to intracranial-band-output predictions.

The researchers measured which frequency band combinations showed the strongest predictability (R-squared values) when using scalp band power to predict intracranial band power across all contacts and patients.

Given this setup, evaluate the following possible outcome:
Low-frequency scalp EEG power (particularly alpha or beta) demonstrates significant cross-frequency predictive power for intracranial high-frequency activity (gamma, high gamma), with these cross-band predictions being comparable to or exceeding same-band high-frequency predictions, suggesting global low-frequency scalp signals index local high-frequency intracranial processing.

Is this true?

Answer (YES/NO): NO